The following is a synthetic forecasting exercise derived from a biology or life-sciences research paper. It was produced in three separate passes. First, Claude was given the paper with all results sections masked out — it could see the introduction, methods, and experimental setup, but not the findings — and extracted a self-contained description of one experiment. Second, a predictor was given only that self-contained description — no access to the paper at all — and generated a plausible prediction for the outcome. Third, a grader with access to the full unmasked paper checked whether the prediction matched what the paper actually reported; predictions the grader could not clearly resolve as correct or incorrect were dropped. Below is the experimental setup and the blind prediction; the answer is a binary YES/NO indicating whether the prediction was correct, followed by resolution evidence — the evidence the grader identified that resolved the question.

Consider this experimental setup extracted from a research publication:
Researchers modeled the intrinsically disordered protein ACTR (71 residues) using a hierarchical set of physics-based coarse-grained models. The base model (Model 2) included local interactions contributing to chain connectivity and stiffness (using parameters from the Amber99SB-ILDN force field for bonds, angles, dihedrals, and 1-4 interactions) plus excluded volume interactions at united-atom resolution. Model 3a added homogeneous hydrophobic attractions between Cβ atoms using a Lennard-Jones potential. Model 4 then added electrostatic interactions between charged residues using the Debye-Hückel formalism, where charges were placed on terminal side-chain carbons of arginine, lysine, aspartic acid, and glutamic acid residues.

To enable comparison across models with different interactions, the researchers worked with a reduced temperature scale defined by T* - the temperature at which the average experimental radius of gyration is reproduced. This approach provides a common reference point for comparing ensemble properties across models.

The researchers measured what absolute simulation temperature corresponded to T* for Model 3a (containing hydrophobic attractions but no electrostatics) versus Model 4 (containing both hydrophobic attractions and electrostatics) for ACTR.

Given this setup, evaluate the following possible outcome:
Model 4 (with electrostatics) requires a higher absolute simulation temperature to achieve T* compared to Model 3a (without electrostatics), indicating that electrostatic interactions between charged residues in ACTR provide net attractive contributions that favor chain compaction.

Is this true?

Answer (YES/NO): NO